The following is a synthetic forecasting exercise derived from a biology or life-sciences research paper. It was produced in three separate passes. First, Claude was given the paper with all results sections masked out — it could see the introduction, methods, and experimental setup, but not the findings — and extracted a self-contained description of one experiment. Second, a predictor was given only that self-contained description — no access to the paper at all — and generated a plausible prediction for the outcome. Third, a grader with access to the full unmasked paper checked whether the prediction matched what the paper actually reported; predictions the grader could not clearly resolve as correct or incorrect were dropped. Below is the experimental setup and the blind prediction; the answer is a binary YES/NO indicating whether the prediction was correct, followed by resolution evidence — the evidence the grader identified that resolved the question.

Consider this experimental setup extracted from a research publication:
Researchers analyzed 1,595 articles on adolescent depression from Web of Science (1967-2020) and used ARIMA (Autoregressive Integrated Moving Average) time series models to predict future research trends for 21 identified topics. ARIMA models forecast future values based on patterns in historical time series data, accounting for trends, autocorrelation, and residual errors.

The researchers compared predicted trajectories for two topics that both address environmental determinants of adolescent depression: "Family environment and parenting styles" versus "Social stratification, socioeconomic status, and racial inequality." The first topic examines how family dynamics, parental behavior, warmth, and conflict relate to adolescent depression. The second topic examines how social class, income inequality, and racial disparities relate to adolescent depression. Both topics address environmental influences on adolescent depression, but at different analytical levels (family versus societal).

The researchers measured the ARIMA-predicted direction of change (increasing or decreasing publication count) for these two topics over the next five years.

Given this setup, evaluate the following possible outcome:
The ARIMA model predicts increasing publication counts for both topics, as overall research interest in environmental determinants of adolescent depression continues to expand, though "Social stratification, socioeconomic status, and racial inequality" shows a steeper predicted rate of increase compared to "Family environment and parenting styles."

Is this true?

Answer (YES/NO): NO